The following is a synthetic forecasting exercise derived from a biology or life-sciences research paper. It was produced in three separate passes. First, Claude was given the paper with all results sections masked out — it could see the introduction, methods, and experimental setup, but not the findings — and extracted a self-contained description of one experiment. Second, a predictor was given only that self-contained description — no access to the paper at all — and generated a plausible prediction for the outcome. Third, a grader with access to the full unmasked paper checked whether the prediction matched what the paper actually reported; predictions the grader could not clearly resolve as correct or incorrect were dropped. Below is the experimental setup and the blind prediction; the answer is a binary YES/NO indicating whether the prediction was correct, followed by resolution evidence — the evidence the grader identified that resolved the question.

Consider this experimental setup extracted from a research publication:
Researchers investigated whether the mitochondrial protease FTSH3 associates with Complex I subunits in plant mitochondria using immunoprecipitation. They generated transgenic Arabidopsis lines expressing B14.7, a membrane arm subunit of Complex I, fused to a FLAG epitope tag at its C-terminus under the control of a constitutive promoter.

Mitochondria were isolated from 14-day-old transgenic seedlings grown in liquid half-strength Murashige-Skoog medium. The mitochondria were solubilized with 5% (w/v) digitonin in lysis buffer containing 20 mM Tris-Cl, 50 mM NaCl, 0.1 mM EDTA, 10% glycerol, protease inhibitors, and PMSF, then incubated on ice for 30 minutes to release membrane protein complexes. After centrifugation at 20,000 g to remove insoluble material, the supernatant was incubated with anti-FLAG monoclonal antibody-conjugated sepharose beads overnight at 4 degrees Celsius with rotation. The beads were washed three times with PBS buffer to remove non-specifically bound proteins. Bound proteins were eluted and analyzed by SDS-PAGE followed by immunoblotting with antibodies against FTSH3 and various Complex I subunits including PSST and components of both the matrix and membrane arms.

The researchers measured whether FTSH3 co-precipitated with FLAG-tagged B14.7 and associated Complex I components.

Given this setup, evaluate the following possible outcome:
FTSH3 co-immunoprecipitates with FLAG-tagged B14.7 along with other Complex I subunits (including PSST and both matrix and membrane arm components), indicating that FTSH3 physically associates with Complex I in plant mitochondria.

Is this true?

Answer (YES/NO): YES